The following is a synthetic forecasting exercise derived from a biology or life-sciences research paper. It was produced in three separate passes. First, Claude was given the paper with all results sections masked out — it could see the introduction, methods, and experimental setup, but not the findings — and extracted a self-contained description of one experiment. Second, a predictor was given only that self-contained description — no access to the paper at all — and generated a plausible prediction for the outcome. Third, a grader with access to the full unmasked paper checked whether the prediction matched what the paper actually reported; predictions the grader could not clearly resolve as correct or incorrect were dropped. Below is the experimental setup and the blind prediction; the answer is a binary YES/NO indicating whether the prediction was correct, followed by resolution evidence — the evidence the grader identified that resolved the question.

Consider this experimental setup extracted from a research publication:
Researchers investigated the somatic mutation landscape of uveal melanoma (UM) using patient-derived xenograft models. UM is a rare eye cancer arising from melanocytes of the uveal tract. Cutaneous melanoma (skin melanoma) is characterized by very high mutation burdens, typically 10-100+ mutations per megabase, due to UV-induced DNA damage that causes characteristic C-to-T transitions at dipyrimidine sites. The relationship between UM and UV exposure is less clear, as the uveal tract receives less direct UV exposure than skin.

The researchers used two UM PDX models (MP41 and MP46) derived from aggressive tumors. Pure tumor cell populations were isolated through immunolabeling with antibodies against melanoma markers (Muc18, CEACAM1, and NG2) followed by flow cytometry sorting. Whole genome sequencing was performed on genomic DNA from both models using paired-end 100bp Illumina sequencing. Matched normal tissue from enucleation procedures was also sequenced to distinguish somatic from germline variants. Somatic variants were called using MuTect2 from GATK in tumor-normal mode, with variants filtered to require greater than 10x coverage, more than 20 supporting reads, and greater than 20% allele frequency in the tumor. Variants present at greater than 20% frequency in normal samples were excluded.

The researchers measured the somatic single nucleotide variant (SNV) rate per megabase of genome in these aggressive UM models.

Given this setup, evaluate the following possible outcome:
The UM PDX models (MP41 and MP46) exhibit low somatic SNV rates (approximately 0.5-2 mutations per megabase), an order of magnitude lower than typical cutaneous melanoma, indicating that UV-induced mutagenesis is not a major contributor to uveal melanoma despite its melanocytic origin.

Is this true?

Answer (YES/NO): NO